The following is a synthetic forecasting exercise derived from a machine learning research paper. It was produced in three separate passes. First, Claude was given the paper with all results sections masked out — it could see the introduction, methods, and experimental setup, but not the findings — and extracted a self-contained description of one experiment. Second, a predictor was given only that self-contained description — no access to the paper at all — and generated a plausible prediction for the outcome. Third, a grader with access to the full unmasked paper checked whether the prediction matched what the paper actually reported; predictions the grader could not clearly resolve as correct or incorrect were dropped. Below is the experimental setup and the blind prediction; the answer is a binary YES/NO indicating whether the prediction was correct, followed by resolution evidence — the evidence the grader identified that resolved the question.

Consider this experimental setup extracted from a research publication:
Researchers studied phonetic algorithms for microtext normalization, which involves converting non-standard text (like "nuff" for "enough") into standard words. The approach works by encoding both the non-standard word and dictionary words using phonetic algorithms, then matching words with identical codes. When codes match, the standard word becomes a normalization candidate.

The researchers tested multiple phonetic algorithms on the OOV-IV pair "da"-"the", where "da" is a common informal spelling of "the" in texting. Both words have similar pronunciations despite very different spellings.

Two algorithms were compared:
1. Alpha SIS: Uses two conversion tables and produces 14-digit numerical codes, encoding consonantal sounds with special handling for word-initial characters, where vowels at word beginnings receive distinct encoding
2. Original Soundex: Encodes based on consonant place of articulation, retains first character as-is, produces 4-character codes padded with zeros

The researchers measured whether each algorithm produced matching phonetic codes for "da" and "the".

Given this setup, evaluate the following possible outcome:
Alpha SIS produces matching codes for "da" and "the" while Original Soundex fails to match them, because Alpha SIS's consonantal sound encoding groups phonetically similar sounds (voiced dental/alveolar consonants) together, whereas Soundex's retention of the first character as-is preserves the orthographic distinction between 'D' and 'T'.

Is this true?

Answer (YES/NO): YES